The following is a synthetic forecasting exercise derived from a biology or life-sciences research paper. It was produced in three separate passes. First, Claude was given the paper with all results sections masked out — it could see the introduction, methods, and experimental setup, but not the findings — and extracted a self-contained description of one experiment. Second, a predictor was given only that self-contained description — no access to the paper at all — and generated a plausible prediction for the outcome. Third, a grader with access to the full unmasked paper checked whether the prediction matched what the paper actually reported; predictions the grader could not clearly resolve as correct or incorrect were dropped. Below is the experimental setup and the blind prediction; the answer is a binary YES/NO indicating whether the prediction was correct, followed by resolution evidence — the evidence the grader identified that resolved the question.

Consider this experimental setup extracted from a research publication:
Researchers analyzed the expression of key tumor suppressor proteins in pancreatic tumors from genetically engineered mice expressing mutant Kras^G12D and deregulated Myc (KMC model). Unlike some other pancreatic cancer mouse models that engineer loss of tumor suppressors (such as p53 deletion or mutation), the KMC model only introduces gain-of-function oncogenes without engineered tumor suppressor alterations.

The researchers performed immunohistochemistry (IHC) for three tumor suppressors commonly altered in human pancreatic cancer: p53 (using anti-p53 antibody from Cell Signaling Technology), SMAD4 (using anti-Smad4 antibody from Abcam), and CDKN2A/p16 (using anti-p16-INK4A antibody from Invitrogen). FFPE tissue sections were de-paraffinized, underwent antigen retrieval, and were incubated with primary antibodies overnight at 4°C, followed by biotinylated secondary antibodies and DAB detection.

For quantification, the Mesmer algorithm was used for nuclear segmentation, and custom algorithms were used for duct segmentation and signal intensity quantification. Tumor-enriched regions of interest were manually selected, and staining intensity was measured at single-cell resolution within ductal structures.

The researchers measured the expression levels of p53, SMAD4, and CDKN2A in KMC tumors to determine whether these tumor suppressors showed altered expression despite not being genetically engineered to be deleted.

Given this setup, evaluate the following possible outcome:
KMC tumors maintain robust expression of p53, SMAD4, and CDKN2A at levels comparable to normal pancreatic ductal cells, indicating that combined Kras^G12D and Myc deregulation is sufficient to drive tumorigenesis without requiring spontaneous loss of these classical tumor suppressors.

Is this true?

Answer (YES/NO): NO